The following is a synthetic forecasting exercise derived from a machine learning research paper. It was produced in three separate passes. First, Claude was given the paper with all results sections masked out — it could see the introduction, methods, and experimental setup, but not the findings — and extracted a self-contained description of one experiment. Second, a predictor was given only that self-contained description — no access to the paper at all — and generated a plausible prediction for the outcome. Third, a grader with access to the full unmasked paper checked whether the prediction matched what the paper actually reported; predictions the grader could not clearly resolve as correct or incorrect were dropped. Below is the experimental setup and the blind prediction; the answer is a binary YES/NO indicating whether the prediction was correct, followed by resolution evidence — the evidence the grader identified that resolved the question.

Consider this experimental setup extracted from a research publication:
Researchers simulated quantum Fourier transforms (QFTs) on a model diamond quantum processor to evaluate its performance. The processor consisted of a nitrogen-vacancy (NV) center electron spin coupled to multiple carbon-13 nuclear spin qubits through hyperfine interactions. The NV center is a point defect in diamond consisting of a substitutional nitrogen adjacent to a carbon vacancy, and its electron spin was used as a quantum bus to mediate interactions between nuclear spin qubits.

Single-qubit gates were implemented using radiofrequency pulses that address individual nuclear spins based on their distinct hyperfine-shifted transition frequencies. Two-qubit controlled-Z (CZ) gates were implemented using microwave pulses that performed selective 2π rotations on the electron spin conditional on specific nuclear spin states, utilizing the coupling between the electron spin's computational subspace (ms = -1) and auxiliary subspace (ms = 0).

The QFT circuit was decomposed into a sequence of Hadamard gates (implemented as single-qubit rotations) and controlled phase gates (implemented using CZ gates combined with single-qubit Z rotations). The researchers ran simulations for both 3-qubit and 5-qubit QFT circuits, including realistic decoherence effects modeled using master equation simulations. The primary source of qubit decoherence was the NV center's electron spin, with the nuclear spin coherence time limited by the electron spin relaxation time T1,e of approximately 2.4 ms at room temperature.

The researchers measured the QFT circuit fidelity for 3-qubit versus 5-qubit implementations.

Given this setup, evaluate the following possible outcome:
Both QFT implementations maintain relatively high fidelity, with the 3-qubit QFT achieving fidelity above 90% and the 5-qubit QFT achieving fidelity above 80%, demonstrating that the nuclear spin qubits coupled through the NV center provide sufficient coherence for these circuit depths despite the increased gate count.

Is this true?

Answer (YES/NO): YES